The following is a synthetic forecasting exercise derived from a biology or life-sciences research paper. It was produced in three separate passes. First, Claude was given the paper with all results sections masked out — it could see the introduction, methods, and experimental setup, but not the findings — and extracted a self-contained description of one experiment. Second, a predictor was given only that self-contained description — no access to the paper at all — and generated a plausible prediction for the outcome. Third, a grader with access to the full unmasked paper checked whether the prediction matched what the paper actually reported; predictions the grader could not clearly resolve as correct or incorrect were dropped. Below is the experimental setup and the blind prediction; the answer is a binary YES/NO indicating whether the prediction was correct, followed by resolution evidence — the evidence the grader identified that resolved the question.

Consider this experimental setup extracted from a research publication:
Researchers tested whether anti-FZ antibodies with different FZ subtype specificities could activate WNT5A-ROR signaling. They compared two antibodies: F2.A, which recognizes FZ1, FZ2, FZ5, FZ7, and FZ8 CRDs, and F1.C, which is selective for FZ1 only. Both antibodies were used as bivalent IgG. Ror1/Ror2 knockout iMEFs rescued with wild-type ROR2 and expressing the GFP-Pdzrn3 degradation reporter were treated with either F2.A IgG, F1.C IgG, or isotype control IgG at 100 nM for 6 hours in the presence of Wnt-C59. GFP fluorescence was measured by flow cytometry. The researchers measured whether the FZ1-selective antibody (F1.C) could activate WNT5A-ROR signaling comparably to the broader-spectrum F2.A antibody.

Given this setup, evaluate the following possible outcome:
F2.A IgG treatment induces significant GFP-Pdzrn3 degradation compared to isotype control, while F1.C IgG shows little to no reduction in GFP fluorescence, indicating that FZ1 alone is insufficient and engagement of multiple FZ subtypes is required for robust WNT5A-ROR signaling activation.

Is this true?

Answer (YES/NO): NO